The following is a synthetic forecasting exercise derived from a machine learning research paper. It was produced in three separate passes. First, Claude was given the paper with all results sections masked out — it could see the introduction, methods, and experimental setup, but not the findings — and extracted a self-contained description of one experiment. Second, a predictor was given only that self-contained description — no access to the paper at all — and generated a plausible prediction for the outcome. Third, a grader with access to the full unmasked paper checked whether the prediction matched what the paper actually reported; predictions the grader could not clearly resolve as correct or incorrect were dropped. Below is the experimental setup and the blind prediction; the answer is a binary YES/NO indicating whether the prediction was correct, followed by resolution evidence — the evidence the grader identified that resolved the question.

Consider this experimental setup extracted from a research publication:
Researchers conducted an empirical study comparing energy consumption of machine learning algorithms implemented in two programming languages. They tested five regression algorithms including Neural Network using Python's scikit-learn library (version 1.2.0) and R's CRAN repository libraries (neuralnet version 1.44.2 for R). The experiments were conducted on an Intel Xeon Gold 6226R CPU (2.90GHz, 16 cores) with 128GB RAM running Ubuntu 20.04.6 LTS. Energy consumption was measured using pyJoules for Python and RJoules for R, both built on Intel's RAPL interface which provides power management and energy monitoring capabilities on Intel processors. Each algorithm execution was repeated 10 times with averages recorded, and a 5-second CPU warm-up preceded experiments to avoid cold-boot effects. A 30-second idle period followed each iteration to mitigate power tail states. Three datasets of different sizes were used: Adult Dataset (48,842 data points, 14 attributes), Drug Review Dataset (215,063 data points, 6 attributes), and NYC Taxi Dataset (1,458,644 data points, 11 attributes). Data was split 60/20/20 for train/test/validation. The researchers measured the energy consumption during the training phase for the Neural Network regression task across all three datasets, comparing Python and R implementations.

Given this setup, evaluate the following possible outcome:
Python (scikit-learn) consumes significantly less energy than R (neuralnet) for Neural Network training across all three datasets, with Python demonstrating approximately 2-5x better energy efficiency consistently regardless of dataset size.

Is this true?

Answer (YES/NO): NO